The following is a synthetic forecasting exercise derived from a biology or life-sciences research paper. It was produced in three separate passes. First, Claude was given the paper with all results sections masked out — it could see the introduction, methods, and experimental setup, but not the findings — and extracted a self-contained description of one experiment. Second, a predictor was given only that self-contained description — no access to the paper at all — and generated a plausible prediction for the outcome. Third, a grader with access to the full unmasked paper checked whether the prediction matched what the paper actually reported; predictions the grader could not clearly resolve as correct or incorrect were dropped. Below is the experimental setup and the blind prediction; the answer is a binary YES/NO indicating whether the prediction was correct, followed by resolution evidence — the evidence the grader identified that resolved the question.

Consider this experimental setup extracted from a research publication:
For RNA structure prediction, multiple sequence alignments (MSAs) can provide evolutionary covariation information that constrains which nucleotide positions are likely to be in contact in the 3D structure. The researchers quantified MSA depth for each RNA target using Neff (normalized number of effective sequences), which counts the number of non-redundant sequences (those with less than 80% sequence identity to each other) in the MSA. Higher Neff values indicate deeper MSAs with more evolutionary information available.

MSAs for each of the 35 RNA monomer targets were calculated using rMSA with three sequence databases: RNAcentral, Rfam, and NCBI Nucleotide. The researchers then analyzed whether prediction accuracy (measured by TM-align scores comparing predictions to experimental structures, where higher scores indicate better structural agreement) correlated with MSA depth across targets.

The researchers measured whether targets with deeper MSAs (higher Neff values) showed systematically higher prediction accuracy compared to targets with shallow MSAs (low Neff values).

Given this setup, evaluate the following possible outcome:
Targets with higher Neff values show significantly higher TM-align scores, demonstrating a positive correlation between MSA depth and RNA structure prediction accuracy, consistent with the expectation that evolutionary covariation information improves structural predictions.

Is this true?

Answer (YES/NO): NO